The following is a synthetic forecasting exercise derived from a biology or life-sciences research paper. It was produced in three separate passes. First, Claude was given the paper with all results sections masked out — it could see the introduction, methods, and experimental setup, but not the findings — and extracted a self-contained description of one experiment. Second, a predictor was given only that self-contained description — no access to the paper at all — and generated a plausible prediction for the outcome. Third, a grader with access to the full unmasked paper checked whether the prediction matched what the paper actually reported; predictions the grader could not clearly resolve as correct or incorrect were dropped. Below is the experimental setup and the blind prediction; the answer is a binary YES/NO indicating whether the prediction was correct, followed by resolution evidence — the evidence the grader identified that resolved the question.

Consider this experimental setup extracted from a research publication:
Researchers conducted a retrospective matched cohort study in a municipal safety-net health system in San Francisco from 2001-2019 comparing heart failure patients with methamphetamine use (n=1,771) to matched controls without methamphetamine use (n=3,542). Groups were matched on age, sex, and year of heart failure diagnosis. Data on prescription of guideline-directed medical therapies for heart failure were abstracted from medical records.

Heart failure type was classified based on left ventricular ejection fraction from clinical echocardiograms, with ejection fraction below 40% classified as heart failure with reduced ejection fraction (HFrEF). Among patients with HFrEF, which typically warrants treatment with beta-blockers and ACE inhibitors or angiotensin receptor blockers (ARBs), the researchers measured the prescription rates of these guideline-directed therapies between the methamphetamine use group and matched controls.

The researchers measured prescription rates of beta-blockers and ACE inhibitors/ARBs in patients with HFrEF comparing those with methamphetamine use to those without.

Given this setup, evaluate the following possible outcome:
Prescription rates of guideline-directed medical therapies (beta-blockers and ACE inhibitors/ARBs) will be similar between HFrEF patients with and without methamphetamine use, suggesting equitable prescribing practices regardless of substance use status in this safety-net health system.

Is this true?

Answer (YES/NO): NO